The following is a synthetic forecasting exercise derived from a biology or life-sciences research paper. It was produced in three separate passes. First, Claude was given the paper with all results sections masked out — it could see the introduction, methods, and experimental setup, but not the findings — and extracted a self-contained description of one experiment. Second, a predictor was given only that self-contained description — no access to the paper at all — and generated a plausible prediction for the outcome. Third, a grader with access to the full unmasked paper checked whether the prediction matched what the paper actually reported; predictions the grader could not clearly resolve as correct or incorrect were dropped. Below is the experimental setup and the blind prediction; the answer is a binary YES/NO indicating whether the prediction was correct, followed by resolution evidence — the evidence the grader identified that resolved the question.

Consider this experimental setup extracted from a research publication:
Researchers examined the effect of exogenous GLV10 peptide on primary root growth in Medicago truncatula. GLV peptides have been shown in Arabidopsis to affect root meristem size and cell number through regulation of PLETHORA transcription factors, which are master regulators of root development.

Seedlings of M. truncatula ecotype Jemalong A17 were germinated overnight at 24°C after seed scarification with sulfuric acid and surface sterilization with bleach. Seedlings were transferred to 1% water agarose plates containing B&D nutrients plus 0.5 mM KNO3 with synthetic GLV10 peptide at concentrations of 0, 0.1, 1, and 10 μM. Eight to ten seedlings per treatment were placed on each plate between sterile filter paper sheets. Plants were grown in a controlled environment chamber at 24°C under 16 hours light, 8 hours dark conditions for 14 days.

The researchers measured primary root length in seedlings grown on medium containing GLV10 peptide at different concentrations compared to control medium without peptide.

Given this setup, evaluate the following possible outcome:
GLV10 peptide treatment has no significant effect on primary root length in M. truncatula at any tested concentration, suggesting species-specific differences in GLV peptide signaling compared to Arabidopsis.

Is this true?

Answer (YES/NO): NO